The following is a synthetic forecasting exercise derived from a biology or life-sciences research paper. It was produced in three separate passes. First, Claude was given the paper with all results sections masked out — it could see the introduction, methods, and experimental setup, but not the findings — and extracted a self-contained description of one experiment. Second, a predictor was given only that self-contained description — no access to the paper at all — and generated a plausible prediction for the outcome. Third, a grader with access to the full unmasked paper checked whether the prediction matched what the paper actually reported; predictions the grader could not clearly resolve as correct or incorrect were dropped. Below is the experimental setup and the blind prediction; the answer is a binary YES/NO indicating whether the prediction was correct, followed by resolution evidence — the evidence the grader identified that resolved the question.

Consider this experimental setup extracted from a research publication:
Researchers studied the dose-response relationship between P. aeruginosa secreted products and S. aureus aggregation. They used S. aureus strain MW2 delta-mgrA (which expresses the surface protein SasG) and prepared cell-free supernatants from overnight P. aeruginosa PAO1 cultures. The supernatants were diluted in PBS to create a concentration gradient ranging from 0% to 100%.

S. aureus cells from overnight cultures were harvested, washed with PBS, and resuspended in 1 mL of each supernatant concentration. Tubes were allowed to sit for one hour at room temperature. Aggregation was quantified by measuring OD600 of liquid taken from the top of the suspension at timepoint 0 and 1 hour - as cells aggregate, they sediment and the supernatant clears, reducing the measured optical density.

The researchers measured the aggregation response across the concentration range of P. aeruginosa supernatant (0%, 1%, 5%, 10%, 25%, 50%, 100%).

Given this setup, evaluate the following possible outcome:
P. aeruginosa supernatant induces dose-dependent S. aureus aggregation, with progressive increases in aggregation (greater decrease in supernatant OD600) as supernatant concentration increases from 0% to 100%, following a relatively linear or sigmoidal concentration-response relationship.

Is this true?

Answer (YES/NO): NO